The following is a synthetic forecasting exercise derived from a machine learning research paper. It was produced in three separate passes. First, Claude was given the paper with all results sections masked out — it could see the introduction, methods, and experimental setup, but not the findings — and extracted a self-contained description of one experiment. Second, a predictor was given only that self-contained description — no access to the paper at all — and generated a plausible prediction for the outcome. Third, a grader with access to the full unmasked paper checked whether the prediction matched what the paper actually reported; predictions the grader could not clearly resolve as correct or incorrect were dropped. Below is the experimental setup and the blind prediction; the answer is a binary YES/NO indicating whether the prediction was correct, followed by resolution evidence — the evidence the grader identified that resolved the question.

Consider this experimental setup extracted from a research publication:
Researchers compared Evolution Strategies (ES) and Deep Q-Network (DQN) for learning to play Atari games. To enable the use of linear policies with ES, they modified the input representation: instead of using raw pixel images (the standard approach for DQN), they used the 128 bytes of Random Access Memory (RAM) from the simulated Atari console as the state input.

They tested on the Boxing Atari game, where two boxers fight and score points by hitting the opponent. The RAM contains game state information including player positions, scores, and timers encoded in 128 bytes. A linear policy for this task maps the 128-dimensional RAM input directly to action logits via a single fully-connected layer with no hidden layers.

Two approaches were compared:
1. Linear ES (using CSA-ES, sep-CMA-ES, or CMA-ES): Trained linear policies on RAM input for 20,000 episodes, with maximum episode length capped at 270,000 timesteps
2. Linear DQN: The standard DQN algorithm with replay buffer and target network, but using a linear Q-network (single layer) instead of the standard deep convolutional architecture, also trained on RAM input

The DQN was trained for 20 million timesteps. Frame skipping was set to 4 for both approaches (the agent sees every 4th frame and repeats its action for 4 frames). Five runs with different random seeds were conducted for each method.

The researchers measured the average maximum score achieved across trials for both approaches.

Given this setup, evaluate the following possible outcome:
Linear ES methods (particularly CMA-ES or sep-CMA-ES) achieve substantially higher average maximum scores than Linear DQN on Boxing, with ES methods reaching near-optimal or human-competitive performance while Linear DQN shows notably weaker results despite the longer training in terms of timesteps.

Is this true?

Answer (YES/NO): YES